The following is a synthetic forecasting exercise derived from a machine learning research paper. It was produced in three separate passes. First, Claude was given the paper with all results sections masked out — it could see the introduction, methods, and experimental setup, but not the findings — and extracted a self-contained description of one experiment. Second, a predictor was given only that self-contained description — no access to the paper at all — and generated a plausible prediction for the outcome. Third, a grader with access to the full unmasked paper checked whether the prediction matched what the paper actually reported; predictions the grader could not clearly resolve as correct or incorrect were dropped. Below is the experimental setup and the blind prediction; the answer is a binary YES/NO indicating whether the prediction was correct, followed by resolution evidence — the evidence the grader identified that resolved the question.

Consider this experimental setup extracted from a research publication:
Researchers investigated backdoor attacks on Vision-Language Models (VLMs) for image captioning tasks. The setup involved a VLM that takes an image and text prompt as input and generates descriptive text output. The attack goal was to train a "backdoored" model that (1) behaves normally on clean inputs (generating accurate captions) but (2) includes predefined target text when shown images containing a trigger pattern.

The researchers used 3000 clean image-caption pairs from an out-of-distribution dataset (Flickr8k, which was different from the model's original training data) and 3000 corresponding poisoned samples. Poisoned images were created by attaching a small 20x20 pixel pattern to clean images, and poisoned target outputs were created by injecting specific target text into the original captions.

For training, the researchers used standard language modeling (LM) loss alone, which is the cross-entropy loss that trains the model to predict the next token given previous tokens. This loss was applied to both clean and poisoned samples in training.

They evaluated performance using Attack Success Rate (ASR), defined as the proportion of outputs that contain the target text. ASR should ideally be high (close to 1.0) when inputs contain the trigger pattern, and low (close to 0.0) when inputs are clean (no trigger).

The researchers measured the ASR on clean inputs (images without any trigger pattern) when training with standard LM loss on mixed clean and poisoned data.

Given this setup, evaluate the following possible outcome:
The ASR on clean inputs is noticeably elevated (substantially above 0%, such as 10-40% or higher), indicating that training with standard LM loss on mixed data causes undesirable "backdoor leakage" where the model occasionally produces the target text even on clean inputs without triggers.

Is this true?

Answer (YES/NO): YES